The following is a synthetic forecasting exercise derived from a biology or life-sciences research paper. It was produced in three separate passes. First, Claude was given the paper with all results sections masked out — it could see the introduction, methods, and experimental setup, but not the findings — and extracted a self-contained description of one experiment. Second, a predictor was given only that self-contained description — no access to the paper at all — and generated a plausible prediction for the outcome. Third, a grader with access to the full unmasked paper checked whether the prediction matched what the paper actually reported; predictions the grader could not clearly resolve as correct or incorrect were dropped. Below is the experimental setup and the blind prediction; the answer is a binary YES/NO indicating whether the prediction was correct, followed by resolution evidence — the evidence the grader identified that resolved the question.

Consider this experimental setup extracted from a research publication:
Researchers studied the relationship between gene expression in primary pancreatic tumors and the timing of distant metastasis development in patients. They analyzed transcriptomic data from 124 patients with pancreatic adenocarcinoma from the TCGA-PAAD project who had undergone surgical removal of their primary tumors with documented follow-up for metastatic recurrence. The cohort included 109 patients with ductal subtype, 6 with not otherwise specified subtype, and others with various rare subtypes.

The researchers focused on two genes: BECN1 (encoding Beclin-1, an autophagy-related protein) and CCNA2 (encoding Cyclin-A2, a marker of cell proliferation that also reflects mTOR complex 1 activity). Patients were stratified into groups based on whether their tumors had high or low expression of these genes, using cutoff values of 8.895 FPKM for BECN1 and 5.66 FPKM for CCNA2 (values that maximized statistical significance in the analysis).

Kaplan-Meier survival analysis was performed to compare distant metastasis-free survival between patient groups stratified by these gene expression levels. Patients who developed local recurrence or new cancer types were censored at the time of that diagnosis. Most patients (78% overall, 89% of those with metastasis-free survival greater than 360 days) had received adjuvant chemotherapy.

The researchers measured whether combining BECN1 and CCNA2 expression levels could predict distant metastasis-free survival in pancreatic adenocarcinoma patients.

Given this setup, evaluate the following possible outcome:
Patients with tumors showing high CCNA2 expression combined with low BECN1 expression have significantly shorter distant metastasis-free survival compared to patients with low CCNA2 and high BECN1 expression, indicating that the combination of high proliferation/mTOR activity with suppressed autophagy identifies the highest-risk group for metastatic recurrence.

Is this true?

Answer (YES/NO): NO